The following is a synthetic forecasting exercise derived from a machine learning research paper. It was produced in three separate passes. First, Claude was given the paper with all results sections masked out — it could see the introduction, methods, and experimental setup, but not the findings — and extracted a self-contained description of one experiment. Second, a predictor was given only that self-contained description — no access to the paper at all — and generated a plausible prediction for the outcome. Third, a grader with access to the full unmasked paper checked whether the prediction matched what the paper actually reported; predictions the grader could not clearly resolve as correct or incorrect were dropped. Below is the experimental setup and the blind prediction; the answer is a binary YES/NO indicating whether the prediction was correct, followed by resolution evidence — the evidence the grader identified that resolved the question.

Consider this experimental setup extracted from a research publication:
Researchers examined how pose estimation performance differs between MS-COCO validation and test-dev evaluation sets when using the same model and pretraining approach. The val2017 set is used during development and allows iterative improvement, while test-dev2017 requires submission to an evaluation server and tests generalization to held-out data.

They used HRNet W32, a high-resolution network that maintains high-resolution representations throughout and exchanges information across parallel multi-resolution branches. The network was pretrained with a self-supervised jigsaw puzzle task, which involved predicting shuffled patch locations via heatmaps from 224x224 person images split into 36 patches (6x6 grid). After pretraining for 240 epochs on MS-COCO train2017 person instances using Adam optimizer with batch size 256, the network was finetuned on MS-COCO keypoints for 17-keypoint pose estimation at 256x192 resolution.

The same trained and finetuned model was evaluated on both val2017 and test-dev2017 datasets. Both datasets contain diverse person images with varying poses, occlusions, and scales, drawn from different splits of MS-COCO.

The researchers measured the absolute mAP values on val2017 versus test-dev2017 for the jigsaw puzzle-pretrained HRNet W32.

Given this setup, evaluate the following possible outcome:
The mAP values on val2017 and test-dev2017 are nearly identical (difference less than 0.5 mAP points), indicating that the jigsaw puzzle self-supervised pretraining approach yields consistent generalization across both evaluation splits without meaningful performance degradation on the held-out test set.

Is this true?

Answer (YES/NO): NO